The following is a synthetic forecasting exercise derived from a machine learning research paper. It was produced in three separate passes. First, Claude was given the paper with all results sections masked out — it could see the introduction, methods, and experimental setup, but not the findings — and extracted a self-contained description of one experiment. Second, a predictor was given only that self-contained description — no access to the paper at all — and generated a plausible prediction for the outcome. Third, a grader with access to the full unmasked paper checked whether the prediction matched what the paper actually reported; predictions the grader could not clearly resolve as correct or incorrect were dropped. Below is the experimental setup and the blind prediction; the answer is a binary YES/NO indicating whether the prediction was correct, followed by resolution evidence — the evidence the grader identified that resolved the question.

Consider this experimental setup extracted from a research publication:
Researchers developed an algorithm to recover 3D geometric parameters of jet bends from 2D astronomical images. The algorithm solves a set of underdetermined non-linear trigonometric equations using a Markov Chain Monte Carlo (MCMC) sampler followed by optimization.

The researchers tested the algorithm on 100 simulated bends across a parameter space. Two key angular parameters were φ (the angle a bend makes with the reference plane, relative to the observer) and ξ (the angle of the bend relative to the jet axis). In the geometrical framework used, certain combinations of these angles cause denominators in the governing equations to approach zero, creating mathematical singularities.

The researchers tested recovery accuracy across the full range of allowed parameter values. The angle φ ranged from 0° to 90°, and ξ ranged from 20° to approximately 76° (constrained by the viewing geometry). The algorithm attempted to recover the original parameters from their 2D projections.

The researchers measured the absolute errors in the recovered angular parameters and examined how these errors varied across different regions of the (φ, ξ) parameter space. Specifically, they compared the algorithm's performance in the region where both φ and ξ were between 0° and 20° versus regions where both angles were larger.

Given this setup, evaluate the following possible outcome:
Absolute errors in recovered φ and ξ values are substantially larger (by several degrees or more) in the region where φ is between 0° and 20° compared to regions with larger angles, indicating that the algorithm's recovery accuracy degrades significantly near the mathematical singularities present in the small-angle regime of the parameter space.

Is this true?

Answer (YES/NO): YES